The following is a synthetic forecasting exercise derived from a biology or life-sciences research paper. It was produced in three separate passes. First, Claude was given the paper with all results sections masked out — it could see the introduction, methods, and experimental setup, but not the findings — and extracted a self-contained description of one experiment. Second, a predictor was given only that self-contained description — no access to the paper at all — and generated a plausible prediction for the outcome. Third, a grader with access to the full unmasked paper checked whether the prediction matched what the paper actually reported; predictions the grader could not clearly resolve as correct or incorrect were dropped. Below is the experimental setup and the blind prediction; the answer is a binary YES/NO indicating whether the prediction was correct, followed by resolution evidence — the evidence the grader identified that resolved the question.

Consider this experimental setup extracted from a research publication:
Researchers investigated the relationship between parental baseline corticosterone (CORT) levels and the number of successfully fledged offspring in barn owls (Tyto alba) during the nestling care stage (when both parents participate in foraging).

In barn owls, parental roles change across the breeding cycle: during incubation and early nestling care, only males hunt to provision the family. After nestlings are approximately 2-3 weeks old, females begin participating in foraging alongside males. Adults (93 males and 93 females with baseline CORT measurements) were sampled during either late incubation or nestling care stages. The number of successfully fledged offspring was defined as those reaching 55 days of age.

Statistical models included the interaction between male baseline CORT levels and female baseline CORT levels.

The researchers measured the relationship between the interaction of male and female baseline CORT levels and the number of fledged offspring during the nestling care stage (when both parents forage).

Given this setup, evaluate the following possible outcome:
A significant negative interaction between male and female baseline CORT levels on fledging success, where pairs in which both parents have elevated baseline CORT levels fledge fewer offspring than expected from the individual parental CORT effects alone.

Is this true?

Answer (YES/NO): NO